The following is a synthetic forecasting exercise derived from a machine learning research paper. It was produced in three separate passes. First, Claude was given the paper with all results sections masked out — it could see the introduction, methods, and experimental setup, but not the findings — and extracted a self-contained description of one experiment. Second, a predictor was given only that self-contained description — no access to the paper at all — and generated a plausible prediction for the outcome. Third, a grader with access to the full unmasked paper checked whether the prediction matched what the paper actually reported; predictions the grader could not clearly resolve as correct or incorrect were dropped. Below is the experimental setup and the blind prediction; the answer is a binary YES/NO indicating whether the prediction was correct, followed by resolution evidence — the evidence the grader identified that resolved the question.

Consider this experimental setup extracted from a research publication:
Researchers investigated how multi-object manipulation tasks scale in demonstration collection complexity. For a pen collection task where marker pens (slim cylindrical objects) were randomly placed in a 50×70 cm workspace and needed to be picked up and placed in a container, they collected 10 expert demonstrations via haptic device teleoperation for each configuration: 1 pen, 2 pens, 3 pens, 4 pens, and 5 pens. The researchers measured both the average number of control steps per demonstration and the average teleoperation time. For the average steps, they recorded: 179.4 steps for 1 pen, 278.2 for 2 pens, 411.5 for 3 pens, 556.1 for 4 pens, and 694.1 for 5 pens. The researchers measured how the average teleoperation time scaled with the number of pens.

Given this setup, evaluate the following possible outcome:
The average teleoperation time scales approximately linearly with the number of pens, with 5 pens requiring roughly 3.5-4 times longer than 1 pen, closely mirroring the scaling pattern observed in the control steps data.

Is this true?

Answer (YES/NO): NO